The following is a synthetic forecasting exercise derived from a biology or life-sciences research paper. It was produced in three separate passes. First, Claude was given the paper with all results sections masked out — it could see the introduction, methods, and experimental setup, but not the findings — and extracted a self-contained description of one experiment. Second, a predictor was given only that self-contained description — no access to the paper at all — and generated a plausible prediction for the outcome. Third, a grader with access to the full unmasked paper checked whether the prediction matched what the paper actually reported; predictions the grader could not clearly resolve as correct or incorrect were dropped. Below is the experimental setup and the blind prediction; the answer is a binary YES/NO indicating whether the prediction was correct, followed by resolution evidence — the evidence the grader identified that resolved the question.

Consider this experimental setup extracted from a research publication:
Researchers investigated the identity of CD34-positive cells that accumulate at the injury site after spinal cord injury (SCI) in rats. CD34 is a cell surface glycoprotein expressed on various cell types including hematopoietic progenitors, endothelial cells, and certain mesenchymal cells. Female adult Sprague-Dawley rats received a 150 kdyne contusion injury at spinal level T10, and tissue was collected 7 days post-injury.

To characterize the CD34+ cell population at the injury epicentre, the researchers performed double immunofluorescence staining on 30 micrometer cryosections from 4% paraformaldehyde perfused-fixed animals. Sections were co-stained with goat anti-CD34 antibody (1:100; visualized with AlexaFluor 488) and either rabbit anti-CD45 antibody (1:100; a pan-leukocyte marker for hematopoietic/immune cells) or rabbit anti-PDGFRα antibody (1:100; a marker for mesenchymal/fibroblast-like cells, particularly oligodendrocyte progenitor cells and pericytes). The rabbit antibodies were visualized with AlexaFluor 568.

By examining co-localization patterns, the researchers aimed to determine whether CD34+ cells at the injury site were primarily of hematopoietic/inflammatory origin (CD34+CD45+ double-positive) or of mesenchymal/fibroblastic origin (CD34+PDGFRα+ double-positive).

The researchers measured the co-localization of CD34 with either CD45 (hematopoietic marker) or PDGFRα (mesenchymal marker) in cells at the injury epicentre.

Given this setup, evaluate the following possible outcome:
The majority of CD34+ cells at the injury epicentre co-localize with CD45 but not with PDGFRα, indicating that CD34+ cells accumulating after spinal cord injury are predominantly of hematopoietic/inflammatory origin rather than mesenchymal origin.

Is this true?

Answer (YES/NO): NO